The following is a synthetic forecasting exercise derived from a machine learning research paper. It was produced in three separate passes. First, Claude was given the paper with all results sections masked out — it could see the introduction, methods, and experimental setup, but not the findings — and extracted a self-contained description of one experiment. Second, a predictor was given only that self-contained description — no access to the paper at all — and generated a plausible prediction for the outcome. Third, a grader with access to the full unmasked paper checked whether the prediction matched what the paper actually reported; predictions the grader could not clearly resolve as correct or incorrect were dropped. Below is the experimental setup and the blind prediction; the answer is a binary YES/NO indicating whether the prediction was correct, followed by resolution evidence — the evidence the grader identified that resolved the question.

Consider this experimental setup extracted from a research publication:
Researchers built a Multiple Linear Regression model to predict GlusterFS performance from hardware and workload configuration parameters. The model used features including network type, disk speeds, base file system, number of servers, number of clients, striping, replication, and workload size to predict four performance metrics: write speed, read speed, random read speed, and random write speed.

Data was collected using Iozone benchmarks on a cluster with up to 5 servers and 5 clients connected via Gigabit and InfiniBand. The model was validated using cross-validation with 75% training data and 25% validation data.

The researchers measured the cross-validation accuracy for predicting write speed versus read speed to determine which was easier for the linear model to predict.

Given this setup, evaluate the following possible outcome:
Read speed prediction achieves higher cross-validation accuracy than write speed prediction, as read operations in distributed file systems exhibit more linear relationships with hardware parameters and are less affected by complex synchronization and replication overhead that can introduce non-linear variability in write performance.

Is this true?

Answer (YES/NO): YES